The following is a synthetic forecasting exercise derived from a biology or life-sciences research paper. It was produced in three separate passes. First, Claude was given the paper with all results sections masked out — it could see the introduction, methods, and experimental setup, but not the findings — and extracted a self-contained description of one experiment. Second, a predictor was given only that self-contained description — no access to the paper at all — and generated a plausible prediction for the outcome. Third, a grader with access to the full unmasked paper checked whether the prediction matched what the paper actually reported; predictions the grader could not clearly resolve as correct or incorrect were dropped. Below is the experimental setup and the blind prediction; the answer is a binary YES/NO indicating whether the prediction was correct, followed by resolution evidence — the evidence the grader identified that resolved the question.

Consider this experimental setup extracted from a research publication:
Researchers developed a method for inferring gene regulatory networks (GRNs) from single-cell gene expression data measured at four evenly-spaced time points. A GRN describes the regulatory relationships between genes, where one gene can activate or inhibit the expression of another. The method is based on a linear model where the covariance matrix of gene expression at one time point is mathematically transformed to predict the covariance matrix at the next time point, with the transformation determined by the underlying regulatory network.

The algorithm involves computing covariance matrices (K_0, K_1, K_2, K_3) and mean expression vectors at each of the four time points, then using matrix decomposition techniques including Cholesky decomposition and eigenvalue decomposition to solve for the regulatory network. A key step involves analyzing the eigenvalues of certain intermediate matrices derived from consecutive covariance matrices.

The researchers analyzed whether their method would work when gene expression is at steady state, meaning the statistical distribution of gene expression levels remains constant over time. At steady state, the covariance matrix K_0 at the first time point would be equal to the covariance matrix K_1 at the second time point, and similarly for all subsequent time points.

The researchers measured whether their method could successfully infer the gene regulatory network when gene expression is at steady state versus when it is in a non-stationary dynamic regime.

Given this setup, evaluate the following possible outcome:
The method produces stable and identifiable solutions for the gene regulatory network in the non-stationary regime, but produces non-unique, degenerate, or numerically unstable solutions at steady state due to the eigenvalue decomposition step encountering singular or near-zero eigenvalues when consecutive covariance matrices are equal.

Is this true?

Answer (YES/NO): NO